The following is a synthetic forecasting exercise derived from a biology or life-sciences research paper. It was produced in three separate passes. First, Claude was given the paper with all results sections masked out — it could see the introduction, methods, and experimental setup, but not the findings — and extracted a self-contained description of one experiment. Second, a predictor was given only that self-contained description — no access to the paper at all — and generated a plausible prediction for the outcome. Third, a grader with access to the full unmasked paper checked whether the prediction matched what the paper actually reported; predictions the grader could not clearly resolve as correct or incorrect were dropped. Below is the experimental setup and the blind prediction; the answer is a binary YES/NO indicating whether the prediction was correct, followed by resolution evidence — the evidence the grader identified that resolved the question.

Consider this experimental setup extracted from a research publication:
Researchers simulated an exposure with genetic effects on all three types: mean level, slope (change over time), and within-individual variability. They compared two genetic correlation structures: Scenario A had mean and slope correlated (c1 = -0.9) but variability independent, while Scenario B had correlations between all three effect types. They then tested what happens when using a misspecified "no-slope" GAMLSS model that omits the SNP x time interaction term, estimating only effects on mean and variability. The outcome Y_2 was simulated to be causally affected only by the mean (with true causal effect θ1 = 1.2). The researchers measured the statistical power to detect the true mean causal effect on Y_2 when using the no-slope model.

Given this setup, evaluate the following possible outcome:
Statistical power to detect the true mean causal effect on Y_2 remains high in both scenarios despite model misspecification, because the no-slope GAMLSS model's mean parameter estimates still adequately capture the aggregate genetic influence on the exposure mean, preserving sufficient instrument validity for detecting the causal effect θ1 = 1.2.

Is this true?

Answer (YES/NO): NO